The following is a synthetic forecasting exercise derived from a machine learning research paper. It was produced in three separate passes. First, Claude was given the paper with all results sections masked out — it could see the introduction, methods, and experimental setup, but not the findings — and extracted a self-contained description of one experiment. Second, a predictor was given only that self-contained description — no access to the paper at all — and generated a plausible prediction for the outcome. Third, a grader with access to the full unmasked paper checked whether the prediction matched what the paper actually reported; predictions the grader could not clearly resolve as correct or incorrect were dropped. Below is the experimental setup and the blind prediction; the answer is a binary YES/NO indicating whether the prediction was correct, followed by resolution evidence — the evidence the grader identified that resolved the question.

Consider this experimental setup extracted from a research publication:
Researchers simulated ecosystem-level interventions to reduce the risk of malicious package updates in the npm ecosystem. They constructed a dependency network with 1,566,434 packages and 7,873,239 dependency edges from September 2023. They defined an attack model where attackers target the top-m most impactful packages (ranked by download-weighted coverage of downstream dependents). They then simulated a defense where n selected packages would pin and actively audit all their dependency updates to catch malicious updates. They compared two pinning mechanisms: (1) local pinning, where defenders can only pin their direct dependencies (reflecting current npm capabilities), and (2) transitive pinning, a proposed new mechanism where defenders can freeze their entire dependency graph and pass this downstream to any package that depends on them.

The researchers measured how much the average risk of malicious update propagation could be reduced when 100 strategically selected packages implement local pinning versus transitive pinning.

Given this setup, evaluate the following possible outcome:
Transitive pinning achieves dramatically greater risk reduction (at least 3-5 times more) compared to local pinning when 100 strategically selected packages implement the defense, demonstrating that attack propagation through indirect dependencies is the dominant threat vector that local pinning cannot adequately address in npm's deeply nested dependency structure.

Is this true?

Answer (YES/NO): NO